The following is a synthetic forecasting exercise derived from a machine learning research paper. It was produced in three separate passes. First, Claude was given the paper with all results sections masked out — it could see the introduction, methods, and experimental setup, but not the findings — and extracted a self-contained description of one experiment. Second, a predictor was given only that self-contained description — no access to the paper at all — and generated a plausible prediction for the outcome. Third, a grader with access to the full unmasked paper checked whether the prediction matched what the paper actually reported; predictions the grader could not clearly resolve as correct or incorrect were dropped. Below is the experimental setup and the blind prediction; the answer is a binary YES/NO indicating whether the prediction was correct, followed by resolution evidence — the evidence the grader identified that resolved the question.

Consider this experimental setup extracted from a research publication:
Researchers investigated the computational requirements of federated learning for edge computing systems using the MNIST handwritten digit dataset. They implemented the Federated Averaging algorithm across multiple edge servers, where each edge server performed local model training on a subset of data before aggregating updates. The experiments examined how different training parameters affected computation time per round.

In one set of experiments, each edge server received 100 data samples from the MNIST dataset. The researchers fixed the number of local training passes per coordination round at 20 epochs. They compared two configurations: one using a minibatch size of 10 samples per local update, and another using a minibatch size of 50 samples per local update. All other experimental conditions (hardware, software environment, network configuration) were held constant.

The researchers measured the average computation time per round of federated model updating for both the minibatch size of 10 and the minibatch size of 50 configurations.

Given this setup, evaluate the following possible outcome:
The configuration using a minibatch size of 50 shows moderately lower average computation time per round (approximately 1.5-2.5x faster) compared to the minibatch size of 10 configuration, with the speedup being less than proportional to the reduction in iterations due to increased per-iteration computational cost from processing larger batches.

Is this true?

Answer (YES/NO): YES